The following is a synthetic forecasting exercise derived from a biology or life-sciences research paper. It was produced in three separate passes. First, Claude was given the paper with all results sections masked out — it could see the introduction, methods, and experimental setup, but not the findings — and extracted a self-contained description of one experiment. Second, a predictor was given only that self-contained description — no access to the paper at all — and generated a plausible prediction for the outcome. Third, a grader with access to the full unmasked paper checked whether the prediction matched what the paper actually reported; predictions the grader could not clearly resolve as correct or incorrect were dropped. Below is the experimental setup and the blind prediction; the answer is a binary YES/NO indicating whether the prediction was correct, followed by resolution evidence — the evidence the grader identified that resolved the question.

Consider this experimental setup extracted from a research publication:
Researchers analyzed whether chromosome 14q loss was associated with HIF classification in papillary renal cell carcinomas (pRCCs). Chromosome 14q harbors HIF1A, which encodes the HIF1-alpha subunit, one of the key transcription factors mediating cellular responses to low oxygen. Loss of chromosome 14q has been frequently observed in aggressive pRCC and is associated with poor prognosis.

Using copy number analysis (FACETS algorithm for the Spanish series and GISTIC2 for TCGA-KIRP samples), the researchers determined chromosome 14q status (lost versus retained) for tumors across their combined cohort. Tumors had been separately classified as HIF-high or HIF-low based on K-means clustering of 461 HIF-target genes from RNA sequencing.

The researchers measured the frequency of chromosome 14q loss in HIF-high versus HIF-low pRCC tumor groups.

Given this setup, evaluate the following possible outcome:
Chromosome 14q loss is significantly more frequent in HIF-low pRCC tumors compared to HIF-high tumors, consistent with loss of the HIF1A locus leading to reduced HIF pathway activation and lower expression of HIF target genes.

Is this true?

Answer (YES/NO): NO